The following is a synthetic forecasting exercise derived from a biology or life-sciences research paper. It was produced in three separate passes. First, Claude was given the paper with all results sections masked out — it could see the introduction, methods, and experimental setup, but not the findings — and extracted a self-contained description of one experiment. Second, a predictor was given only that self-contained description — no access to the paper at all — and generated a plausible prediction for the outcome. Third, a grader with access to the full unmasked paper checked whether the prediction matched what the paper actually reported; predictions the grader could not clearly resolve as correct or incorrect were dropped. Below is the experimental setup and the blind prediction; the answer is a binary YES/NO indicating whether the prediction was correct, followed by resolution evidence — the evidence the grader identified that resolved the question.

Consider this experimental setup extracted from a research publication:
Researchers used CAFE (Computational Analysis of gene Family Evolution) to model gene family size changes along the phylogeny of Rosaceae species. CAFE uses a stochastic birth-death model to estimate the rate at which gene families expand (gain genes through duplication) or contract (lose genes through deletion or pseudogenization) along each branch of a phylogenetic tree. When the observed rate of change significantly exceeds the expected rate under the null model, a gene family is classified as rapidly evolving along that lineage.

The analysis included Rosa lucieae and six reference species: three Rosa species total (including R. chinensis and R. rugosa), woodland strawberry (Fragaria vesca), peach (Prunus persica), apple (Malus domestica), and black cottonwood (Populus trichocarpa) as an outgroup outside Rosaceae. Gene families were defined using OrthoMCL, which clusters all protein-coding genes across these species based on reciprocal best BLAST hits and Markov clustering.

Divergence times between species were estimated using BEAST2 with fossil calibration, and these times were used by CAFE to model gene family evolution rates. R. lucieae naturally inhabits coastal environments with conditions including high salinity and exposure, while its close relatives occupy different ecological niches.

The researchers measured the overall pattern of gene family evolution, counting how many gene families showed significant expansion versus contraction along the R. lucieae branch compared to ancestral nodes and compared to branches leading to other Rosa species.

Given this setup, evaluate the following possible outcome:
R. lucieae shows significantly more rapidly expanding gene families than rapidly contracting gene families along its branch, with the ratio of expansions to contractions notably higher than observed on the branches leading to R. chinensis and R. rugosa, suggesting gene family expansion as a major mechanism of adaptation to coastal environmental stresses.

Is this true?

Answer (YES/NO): YES